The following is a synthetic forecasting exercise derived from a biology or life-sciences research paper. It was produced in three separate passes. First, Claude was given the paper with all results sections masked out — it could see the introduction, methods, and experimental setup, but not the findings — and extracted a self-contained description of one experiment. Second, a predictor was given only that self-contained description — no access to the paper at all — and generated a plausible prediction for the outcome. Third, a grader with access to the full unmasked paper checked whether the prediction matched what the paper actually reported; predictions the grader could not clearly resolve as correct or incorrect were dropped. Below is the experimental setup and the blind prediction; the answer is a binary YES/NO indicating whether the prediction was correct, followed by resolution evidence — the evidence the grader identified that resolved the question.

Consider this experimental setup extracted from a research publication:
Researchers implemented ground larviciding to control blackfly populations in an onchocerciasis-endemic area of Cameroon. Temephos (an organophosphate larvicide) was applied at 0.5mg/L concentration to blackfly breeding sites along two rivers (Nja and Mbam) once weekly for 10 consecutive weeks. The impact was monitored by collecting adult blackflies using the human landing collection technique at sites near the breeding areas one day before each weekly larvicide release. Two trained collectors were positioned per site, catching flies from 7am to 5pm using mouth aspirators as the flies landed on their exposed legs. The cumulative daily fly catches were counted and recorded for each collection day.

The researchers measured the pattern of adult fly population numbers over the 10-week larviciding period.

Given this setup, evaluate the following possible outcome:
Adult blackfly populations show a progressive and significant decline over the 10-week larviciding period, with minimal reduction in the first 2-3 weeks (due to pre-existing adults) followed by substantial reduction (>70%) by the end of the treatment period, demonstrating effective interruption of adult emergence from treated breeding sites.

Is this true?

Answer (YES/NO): NO